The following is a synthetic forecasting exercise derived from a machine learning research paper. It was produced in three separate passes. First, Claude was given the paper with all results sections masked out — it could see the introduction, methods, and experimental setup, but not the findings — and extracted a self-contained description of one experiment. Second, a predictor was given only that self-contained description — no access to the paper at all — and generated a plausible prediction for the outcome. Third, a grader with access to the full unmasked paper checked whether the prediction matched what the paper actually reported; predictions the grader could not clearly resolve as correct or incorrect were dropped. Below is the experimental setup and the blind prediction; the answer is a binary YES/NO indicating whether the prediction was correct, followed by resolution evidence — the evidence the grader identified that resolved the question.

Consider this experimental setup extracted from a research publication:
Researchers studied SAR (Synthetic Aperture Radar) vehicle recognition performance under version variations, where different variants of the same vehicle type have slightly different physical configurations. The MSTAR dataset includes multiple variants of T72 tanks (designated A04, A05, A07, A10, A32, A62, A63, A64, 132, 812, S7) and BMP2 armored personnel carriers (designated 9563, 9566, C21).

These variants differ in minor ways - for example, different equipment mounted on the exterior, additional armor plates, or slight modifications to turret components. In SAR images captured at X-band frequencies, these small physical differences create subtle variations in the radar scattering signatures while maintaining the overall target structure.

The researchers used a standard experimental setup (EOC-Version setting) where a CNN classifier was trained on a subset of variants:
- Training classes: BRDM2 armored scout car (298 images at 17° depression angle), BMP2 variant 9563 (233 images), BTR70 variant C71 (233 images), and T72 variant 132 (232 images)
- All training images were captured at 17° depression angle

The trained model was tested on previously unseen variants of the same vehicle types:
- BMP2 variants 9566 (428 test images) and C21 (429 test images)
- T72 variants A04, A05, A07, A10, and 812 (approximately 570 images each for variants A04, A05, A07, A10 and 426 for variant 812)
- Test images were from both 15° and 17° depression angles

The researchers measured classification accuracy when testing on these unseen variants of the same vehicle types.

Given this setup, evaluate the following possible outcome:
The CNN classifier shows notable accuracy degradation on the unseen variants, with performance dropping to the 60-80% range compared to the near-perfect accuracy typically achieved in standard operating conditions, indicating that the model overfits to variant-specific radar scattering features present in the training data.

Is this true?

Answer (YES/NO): NO